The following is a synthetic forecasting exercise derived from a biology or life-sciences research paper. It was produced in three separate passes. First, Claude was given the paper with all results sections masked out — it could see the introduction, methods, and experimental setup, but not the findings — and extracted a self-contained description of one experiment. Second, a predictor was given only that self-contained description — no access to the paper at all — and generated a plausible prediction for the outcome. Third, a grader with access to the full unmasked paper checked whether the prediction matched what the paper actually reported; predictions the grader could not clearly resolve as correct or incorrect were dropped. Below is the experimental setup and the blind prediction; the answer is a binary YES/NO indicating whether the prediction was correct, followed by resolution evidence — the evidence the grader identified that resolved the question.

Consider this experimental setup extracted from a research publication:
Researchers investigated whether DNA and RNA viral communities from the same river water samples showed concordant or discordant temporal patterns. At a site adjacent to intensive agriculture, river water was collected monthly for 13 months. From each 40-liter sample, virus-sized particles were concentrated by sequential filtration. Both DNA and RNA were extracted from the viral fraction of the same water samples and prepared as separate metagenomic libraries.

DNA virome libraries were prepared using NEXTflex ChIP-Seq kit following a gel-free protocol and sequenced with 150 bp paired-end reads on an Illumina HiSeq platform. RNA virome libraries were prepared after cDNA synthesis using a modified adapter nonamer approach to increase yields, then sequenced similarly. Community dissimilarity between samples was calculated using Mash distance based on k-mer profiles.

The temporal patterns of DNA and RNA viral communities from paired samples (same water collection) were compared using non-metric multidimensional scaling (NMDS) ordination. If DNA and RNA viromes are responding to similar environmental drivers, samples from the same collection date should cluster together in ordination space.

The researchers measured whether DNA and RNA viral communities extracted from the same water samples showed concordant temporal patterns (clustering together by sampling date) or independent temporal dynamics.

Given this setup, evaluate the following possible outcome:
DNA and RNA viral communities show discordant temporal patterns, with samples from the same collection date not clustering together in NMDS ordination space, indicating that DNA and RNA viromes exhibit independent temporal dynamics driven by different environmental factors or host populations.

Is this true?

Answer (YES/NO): NO